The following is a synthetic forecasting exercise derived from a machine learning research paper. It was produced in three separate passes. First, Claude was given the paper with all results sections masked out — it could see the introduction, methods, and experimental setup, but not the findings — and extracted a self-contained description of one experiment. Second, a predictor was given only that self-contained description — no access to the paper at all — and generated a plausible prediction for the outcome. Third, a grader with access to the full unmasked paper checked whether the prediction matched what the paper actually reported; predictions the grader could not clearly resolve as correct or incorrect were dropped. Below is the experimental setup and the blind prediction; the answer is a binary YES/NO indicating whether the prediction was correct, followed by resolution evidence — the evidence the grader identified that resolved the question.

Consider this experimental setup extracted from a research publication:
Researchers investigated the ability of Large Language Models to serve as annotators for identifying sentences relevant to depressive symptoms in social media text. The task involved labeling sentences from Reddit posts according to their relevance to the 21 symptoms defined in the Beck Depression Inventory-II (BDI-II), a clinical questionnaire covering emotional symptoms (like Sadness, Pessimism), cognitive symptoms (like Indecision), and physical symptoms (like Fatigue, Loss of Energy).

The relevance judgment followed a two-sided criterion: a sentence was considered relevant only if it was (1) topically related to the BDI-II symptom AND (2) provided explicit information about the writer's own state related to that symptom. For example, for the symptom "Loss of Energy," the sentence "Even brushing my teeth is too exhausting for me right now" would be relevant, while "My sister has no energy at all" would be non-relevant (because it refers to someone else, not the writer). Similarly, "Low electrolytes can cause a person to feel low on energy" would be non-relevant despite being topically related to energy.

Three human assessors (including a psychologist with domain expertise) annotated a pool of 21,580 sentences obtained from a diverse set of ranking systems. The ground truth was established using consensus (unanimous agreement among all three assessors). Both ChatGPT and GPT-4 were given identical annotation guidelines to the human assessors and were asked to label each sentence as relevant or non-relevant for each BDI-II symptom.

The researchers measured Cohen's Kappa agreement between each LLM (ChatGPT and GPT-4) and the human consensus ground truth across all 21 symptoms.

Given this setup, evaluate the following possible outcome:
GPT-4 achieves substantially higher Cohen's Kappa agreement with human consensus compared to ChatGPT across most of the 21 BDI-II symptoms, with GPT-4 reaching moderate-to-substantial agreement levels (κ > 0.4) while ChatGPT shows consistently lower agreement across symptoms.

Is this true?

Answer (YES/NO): NO